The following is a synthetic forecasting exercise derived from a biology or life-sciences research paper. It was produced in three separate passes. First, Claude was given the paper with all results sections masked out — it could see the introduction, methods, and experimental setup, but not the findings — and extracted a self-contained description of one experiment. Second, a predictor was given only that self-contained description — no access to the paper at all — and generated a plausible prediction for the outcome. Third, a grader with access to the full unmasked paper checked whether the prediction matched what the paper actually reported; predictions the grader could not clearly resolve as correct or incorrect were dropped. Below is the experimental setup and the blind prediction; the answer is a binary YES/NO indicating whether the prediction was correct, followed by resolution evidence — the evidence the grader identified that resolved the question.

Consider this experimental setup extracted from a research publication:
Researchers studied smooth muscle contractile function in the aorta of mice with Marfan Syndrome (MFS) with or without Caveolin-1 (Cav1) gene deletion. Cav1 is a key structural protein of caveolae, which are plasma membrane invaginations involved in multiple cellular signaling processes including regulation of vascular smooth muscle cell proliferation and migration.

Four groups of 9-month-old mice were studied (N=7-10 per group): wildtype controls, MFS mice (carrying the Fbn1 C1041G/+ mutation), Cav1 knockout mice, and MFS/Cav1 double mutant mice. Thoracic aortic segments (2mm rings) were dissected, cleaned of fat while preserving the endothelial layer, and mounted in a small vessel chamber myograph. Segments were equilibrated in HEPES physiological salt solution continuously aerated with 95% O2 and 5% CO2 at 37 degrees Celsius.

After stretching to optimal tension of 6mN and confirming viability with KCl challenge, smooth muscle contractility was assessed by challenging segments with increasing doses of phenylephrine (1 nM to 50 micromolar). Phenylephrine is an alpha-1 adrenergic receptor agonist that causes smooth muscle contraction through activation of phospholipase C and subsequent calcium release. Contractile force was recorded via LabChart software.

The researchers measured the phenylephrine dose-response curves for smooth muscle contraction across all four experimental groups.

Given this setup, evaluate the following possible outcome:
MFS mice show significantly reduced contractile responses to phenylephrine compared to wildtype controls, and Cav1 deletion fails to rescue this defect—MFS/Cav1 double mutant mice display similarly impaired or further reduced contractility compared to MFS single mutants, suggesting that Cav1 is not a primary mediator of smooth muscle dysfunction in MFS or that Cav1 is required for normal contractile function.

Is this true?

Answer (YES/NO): YES